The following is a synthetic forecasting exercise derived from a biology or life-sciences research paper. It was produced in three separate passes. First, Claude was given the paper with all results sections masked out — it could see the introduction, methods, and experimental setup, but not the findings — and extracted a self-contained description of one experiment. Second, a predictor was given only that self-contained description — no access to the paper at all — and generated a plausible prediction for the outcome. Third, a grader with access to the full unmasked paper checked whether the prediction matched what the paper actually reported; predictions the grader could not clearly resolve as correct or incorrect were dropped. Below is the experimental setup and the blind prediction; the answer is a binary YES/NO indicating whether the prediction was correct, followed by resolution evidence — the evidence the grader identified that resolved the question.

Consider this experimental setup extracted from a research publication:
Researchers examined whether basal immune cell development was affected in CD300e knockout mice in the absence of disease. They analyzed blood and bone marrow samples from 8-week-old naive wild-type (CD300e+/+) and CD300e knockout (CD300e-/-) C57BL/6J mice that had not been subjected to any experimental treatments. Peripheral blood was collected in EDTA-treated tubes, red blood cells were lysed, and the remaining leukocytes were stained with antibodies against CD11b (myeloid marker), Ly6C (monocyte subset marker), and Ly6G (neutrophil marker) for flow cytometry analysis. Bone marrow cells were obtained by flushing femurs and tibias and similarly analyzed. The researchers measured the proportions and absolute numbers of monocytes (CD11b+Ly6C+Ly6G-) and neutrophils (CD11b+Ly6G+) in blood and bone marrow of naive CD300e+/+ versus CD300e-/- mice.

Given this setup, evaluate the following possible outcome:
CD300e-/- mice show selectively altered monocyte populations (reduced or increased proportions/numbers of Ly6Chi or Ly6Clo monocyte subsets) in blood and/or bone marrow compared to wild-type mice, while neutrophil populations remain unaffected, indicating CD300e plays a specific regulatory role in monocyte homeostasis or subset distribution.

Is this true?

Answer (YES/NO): NO